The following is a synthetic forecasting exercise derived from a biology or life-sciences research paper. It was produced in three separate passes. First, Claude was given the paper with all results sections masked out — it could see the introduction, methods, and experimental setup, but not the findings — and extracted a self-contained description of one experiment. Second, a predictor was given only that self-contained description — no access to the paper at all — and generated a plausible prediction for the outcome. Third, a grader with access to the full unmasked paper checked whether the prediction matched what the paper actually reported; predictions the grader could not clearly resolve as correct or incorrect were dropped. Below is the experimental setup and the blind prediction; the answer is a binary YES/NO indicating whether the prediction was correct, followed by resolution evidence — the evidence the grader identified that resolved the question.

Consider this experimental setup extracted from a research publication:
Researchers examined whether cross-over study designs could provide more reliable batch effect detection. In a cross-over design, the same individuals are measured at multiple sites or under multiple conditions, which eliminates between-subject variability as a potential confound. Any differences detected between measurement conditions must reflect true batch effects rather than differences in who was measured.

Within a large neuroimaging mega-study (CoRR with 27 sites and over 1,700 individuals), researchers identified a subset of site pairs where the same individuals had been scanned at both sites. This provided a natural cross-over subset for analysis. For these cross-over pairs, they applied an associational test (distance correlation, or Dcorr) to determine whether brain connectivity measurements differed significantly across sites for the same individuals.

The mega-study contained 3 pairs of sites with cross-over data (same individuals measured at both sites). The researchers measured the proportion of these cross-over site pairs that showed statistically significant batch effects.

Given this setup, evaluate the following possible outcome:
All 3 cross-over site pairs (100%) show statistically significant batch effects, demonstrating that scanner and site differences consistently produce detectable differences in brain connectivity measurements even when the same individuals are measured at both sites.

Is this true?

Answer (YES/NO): NO